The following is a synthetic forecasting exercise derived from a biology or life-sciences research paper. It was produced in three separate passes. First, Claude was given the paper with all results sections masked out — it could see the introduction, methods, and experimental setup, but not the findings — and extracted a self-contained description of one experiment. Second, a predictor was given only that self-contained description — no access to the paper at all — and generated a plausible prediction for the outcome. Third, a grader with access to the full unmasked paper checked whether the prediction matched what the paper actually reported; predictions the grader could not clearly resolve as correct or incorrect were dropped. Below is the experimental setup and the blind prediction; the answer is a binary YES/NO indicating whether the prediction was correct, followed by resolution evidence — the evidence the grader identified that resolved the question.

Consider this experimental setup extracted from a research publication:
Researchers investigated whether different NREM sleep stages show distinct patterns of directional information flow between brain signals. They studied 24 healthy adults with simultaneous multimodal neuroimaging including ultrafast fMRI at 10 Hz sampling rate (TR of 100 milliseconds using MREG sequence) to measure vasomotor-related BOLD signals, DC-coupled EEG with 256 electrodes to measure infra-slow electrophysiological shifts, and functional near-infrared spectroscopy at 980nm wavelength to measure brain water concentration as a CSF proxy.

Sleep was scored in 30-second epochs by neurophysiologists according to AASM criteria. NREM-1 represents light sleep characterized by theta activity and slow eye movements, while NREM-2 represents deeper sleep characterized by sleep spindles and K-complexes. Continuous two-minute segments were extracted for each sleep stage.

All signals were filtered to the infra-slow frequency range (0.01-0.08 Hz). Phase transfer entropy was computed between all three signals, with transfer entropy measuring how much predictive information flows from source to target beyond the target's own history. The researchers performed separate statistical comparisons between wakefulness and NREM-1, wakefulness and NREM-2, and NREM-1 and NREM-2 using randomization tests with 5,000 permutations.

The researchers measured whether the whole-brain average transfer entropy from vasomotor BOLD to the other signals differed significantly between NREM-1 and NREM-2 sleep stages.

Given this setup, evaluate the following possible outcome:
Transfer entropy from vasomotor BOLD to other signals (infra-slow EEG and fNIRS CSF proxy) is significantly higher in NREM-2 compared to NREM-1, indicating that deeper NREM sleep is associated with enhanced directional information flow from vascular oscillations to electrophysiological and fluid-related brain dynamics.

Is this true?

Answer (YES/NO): NO